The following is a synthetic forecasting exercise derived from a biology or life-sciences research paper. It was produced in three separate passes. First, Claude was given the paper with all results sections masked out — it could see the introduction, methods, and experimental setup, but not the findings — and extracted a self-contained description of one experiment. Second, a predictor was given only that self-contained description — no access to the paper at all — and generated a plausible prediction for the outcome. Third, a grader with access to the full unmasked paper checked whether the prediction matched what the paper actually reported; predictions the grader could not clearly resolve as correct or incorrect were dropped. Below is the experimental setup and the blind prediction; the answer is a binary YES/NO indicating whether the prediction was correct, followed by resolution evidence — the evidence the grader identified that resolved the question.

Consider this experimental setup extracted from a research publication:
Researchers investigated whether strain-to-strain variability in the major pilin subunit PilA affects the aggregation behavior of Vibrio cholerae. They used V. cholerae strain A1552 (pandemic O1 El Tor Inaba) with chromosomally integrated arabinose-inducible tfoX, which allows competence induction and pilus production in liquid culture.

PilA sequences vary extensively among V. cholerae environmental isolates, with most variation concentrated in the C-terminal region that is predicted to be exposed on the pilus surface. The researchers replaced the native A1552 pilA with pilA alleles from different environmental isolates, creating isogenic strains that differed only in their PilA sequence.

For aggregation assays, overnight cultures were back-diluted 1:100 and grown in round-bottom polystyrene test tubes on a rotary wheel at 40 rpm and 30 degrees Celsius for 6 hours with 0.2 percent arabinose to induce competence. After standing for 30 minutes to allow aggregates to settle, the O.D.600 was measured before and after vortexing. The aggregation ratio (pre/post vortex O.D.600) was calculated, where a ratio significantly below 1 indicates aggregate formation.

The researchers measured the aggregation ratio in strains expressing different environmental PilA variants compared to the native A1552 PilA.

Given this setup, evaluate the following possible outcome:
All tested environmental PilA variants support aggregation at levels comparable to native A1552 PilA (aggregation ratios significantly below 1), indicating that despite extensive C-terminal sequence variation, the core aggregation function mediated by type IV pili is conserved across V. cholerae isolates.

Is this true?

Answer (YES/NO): NO